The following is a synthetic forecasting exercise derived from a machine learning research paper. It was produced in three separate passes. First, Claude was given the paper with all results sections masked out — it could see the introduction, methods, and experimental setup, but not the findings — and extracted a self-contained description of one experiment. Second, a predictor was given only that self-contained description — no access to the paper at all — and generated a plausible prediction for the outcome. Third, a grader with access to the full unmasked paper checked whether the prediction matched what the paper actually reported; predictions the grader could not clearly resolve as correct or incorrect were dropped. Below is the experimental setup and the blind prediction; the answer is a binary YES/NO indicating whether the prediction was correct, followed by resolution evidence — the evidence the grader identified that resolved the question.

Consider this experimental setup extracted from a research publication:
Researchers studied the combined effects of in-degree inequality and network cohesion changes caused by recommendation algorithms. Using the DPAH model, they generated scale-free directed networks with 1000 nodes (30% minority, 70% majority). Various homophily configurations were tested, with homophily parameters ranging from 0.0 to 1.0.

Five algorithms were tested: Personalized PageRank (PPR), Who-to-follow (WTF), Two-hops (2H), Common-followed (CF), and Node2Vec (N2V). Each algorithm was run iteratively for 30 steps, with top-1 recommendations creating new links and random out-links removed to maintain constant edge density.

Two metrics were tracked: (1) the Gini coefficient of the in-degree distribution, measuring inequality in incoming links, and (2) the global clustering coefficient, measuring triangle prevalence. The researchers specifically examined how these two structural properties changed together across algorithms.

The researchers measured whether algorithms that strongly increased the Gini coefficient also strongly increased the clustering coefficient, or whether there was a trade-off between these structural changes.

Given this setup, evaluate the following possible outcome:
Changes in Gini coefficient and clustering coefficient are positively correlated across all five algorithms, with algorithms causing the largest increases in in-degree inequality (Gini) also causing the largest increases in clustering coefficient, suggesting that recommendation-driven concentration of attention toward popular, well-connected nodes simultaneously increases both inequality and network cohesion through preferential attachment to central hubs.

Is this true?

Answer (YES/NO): YES